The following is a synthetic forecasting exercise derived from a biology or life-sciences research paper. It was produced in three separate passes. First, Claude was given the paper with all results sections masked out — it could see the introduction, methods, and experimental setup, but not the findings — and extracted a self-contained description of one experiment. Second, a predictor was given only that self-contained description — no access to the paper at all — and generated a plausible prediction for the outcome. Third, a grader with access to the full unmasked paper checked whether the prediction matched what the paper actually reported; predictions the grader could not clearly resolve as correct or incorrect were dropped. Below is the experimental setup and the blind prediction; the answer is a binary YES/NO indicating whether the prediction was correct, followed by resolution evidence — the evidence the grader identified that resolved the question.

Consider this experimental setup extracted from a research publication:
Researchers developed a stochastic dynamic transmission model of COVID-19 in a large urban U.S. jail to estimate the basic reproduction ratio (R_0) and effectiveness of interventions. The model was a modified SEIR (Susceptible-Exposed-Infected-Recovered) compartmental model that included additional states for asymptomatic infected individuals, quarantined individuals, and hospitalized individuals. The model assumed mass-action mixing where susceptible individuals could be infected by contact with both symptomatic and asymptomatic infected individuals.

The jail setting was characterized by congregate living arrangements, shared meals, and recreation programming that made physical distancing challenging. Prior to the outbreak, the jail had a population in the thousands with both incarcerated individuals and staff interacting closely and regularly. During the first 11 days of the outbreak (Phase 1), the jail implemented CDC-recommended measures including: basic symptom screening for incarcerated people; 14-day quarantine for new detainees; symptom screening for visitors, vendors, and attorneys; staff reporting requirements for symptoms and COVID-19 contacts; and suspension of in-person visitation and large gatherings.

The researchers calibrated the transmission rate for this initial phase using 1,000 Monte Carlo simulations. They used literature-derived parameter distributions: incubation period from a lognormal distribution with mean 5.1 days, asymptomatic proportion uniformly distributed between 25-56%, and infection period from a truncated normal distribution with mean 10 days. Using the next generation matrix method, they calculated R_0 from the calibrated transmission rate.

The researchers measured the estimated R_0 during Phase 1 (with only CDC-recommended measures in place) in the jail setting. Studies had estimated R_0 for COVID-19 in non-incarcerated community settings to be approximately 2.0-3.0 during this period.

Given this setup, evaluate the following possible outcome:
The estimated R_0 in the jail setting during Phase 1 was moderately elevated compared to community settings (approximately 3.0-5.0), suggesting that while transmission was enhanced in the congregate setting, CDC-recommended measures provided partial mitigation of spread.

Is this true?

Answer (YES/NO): NO